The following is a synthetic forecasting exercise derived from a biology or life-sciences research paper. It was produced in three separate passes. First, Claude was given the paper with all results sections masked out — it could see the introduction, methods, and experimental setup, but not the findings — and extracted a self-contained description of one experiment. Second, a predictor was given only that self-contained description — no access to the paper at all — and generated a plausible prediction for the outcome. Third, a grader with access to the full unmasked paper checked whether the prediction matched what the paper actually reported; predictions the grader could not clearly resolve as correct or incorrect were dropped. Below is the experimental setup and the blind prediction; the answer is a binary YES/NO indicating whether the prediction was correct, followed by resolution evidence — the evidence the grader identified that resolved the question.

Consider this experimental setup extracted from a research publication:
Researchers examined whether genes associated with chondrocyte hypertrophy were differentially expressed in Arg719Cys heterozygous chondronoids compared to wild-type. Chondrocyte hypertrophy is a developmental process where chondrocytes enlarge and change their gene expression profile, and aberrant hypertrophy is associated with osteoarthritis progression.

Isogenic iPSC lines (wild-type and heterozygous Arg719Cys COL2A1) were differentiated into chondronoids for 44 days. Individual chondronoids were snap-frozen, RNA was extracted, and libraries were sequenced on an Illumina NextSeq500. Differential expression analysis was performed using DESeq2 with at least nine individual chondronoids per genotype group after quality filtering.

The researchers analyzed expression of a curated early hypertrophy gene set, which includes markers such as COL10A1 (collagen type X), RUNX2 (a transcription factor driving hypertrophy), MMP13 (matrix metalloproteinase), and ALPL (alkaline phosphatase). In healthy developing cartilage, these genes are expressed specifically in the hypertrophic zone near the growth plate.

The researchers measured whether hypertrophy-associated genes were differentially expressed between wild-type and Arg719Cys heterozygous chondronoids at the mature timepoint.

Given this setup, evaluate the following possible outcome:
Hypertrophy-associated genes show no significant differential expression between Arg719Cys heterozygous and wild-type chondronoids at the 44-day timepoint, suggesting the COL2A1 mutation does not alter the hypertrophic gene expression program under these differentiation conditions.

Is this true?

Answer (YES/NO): NO